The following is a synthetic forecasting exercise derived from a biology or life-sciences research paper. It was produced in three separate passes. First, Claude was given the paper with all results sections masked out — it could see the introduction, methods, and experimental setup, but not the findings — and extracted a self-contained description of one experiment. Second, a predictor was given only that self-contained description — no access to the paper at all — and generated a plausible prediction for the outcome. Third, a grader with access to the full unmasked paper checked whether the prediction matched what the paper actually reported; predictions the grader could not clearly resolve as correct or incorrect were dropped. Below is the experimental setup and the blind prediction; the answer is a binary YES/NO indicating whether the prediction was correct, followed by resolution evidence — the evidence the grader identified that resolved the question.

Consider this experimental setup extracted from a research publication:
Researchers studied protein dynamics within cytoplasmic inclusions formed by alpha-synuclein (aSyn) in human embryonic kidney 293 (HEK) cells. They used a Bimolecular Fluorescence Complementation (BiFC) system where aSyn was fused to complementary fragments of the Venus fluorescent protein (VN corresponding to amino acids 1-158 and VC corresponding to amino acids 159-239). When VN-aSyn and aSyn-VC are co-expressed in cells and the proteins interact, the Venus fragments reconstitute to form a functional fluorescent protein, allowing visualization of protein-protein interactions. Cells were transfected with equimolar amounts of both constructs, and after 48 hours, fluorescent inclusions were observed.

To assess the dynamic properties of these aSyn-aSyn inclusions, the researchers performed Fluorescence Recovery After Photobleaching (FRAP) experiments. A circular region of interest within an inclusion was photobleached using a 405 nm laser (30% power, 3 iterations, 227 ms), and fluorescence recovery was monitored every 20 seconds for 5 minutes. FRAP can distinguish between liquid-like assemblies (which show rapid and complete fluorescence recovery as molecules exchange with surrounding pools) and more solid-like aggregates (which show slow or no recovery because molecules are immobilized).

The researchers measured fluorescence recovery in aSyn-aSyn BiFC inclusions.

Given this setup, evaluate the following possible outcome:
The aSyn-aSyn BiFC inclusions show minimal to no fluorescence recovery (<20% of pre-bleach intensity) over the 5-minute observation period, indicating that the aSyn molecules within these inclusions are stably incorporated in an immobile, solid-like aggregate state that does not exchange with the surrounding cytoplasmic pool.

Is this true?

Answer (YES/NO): NO